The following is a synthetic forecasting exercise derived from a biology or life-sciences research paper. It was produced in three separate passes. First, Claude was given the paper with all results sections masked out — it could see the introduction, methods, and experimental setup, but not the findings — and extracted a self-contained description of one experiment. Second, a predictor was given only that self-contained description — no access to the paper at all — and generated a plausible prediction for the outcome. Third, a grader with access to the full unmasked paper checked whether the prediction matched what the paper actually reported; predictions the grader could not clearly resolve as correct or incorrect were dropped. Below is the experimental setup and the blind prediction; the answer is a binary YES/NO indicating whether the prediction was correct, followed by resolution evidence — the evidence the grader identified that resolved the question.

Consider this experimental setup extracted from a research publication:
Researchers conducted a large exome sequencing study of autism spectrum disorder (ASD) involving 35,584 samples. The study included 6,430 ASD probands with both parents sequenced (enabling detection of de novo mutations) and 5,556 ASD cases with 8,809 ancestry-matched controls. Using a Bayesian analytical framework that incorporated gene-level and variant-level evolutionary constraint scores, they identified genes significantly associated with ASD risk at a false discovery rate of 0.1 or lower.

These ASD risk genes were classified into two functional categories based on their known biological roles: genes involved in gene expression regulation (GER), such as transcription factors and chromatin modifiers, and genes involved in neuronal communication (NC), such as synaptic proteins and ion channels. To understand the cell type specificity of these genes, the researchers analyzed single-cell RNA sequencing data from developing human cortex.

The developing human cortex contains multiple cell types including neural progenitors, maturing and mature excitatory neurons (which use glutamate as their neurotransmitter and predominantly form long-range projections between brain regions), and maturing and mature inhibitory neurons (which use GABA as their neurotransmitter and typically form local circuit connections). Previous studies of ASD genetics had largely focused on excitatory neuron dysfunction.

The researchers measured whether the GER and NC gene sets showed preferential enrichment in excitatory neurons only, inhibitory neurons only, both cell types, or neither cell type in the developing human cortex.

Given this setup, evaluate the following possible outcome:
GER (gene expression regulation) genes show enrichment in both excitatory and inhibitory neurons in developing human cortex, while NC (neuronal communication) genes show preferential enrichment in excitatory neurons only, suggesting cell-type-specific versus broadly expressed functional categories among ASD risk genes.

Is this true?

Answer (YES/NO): NO